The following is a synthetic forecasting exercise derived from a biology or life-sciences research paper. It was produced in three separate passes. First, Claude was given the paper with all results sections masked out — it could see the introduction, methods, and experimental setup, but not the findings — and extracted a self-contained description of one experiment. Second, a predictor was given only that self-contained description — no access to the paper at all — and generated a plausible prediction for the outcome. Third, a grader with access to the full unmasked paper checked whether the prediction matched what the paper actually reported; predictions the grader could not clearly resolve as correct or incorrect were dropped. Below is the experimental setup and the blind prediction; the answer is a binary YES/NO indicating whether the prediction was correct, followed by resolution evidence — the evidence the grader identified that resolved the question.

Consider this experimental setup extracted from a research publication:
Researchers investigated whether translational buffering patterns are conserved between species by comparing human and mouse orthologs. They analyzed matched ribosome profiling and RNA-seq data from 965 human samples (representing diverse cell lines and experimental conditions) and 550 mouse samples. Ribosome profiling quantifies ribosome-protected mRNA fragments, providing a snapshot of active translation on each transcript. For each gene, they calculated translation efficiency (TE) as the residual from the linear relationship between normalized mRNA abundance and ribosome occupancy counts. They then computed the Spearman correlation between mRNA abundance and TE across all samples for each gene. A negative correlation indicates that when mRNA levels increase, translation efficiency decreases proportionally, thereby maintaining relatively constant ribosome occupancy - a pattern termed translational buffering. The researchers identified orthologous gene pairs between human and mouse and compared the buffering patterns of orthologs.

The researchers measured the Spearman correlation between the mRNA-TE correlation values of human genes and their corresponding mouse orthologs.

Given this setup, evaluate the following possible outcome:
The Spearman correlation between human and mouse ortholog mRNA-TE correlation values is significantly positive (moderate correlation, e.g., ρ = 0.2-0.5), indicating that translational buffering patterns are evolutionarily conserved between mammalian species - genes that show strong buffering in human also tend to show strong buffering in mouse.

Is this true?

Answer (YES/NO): NO